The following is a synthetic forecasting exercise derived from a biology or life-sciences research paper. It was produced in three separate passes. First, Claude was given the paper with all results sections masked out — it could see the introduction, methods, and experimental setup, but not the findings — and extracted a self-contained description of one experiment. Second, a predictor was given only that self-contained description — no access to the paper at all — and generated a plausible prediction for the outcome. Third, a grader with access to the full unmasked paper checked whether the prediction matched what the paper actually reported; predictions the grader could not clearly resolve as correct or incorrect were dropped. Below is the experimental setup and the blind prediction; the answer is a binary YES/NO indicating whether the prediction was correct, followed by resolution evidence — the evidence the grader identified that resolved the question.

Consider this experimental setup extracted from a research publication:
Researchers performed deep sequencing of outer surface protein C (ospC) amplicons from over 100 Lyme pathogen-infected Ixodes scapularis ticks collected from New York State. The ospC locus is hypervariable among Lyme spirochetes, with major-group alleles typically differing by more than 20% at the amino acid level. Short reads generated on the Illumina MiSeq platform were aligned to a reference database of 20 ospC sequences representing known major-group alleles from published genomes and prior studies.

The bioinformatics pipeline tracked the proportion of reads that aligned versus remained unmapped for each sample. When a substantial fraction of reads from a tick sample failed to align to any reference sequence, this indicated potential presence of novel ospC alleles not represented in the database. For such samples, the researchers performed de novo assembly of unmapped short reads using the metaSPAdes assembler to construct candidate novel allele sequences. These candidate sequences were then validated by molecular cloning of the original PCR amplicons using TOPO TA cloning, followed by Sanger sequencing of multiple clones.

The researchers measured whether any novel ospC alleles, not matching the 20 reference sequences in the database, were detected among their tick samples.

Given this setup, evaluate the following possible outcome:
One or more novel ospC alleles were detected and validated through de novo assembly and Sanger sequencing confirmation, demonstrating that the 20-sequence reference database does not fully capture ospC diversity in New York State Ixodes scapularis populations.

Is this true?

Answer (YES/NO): YES